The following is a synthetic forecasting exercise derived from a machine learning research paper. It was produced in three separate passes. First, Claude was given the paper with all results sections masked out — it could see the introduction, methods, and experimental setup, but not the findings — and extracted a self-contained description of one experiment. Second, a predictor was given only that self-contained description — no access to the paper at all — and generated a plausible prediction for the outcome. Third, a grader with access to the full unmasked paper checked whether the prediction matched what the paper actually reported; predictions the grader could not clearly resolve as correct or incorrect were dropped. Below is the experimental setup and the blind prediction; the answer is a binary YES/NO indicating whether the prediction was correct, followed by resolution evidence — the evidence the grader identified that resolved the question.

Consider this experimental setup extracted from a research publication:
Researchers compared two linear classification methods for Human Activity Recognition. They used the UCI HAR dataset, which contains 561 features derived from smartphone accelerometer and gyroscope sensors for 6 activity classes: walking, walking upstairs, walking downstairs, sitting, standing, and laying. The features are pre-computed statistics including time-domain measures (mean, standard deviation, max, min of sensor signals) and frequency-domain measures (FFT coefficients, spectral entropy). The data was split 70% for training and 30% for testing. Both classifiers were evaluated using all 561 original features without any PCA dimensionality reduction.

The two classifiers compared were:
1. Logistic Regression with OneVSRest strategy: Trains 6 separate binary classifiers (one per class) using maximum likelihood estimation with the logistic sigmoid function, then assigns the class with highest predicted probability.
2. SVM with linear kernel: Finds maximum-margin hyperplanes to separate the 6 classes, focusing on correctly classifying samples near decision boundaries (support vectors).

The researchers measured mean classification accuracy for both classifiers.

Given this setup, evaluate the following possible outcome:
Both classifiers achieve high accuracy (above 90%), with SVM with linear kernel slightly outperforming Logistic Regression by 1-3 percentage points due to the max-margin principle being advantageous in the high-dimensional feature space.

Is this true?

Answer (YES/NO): NO